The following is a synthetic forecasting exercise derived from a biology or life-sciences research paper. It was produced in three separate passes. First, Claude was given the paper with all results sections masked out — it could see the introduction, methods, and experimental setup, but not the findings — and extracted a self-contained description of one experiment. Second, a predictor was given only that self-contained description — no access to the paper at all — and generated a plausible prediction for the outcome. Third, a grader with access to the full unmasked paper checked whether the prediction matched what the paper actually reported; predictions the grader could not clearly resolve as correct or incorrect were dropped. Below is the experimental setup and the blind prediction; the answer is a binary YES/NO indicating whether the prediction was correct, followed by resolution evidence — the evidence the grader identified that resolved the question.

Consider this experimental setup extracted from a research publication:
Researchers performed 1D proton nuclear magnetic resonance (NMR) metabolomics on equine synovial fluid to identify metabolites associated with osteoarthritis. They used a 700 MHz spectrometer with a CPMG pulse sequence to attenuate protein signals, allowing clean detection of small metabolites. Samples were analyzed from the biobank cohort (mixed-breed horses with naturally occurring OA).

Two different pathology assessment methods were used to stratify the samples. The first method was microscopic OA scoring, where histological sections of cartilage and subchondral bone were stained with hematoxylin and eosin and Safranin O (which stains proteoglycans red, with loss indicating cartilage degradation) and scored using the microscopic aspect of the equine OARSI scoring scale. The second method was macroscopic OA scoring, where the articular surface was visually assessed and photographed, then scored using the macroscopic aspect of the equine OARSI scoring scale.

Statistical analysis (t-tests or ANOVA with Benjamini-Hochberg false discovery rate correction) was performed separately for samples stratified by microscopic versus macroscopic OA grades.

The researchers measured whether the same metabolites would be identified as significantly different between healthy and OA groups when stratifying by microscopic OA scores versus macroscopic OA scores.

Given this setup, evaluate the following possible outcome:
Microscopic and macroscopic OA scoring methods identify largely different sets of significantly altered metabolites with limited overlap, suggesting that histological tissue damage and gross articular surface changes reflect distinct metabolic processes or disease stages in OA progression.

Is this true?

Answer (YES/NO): NO